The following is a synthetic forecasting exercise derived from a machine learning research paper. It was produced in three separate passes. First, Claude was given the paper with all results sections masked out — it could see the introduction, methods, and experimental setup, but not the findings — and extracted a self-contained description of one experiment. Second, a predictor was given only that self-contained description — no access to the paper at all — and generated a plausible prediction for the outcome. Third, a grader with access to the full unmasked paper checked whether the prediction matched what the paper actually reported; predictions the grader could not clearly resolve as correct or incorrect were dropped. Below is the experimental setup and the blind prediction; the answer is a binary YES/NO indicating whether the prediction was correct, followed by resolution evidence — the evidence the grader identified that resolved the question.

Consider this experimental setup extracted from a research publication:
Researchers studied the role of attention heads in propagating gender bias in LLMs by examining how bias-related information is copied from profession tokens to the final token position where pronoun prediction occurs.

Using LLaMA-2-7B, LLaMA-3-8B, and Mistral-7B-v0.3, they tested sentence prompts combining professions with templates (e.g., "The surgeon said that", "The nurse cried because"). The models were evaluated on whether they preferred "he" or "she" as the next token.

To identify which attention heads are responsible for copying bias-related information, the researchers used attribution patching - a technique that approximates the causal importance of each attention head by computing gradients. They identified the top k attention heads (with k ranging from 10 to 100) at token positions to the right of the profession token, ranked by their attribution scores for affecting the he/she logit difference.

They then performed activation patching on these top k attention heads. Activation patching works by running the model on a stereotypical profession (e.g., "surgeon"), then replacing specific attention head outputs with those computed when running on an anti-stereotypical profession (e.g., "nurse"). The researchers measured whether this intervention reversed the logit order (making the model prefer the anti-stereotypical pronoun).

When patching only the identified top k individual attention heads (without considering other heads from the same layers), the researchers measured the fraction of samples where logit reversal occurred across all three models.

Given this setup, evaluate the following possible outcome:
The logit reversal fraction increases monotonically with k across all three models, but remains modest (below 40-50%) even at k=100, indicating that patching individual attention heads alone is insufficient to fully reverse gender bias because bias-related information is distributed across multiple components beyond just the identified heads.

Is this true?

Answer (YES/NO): NO